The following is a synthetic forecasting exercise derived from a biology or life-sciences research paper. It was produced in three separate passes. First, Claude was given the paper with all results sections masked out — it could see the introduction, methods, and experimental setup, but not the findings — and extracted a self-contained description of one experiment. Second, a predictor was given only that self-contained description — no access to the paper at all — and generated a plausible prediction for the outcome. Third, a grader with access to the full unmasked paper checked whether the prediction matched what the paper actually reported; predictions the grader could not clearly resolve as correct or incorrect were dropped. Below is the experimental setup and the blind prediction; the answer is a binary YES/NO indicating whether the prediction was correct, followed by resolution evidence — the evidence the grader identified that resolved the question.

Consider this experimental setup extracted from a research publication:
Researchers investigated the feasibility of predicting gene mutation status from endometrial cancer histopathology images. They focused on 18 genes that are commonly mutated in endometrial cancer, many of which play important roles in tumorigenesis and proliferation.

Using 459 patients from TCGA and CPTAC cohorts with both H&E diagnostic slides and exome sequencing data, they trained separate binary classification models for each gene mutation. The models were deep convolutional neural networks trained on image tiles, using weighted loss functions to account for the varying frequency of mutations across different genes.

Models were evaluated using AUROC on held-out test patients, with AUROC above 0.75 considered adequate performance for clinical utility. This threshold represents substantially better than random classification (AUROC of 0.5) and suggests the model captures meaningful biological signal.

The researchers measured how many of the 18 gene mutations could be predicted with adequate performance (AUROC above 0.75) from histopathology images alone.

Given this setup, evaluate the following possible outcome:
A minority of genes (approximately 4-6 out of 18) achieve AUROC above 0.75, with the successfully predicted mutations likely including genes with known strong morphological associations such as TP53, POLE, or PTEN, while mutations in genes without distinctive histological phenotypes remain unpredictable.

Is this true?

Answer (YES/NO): NO